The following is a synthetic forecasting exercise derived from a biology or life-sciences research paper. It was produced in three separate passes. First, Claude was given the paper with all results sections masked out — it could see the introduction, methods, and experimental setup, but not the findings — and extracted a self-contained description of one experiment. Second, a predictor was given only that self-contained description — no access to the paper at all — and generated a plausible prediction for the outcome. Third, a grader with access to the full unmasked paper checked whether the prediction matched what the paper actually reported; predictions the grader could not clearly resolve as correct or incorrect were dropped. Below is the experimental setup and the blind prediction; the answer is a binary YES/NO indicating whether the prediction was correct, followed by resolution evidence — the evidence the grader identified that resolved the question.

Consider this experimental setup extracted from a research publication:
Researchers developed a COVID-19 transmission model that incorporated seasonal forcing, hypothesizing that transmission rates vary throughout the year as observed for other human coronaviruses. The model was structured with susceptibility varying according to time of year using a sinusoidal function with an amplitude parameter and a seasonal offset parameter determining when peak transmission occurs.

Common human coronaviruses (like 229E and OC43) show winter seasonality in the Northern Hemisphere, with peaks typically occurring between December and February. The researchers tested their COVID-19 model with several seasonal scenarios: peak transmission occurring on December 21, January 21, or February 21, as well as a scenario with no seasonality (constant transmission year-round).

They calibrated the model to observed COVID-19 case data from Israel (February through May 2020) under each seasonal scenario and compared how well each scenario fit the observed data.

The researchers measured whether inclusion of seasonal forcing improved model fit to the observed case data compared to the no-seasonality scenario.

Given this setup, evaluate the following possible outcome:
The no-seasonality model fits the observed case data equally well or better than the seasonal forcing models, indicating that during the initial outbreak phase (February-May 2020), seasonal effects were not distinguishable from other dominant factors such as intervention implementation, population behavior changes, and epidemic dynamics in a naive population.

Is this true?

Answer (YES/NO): NO